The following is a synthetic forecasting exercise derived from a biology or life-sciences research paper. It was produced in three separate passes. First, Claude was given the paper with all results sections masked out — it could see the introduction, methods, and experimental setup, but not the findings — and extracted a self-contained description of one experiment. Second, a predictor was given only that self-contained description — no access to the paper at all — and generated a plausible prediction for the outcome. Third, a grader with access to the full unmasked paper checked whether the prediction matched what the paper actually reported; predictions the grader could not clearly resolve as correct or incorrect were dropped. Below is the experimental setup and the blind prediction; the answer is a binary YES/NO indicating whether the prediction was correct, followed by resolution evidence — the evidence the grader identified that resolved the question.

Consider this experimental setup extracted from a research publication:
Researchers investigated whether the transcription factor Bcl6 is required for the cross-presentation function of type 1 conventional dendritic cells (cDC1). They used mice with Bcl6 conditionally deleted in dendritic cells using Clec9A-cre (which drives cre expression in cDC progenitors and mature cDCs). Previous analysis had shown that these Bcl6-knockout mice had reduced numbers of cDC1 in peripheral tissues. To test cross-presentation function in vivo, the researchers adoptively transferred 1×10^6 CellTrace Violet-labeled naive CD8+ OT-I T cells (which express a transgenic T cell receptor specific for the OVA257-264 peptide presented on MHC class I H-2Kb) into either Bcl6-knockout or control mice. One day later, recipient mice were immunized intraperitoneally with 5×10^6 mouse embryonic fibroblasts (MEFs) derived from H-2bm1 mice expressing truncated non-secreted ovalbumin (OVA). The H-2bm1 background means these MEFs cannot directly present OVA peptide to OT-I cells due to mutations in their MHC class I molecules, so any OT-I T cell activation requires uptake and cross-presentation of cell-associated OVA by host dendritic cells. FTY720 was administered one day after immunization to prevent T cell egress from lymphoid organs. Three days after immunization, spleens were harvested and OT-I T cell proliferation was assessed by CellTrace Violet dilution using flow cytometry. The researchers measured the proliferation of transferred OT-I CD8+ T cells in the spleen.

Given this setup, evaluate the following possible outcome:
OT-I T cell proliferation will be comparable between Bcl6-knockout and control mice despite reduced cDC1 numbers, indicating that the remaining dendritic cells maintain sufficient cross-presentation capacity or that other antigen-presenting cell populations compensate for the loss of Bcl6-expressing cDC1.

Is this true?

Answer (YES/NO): YES